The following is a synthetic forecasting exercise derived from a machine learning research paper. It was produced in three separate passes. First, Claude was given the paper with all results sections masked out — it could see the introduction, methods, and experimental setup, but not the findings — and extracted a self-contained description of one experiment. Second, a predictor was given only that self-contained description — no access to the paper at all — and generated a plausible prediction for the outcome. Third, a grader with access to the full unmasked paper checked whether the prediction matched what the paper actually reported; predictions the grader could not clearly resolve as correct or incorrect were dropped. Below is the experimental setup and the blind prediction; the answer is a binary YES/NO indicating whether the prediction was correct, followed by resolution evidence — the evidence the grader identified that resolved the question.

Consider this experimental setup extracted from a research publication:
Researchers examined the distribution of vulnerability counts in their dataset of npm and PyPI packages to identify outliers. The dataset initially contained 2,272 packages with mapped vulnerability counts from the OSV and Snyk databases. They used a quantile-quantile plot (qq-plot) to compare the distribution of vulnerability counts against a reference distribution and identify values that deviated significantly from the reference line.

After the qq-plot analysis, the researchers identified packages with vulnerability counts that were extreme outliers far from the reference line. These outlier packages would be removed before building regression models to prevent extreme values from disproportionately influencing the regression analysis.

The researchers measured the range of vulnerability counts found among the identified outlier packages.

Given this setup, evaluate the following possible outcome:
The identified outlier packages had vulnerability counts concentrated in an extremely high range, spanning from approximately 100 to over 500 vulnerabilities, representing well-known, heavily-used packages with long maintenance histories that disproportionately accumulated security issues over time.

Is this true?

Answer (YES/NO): NO